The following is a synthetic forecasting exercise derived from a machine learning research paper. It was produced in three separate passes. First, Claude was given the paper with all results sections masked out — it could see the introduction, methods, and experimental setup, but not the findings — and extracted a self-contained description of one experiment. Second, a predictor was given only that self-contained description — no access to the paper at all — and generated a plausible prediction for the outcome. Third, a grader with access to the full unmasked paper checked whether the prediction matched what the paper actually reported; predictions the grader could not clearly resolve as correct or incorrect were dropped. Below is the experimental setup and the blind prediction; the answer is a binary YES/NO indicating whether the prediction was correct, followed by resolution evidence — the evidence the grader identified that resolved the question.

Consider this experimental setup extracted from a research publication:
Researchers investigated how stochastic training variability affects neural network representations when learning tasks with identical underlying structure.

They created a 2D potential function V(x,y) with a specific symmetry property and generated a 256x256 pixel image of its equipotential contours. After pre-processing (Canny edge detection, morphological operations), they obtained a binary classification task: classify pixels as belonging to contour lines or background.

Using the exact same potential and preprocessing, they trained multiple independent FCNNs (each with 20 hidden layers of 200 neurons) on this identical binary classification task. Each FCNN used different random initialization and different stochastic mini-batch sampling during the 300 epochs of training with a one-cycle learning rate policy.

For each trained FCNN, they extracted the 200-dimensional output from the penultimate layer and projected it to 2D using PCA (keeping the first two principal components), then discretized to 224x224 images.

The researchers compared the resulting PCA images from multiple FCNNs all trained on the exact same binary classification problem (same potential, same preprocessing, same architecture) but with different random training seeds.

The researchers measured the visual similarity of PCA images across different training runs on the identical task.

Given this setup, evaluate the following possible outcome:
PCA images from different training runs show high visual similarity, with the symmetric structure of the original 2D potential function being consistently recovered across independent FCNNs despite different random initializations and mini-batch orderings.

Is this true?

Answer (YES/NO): NO